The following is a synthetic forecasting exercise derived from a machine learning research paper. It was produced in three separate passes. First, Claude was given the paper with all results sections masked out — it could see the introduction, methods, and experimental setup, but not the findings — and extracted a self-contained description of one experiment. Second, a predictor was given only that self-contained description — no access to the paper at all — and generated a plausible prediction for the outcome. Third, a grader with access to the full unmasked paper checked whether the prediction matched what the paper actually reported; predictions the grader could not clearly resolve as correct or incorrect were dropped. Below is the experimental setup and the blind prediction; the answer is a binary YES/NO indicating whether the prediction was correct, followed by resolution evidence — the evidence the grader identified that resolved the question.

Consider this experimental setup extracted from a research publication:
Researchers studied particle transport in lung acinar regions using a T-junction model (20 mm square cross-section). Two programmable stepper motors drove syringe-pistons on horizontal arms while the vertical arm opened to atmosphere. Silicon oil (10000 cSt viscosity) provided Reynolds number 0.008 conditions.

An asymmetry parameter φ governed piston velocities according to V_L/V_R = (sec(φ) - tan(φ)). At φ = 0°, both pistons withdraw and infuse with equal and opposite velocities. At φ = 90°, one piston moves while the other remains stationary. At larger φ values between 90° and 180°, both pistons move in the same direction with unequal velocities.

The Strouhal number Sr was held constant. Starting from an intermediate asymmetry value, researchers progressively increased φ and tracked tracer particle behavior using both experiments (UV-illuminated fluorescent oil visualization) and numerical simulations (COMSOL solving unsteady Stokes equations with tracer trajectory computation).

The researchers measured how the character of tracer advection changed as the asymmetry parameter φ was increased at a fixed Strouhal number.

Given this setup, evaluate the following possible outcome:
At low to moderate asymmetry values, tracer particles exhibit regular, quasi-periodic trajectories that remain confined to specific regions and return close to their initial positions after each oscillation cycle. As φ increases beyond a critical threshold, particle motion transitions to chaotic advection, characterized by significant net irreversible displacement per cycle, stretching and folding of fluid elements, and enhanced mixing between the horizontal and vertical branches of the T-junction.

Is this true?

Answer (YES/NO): YES